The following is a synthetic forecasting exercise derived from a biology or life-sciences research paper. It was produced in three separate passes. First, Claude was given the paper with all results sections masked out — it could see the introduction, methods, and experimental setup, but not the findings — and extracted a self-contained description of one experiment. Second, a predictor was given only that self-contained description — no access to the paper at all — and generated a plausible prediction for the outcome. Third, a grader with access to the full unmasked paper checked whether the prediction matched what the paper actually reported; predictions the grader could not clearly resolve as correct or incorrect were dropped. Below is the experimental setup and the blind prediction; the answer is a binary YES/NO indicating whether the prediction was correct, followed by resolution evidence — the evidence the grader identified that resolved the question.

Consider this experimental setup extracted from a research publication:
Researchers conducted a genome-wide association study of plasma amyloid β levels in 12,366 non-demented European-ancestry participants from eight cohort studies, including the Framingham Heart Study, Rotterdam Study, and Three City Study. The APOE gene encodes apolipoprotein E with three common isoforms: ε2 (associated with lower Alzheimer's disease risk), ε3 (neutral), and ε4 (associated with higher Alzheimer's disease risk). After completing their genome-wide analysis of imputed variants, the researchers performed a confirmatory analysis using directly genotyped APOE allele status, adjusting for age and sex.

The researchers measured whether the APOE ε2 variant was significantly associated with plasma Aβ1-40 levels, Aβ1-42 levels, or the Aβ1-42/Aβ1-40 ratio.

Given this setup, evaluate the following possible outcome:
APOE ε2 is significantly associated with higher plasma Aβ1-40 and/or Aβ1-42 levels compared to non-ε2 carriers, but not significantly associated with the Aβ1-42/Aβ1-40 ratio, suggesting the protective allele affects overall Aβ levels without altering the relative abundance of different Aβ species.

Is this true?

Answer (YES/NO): NO